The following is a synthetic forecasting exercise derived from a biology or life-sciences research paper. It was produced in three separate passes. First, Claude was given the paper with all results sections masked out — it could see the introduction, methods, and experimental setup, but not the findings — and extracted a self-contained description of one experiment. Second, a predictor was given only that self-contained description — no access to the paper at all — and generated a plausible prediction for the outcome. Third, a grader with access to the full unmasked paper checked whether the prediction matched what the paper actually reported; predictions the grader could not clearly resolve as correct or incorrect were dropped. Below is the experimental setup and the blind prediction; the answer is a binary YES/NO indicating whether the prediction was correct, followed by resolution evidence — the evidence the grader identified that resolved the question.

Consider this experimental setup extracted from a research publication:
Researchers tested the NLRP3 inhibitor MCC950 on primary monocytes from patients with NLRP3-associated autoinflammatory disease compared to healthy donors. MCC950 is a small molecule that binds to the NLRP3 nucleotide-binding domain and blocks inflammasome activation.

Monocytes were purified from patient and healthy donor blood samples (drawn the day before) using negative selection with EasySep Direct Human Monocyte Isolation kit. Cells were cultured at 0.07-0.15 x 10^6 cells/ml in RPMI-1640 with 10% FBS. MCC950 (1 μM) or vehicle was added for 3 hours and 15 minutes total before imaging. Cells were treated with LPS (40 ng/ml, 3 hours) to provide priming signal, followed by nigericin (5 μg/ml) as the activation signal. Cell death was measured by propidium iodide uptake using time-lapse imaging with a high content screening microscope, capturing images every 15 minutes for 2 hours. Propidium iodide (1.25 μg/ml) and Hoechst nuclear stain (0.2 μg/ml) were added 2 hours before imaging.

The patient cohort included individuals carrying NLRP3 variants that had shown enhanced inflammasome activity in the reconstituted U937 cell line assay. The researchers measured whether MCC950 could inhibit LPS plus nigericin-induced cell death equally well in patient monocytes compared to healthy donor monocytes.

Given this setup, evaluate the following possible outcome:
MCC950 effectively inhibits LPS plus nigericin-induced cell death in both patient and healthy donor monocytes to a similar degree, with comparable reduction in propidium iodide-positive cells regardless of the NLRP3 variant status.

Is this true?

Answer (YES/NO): NO